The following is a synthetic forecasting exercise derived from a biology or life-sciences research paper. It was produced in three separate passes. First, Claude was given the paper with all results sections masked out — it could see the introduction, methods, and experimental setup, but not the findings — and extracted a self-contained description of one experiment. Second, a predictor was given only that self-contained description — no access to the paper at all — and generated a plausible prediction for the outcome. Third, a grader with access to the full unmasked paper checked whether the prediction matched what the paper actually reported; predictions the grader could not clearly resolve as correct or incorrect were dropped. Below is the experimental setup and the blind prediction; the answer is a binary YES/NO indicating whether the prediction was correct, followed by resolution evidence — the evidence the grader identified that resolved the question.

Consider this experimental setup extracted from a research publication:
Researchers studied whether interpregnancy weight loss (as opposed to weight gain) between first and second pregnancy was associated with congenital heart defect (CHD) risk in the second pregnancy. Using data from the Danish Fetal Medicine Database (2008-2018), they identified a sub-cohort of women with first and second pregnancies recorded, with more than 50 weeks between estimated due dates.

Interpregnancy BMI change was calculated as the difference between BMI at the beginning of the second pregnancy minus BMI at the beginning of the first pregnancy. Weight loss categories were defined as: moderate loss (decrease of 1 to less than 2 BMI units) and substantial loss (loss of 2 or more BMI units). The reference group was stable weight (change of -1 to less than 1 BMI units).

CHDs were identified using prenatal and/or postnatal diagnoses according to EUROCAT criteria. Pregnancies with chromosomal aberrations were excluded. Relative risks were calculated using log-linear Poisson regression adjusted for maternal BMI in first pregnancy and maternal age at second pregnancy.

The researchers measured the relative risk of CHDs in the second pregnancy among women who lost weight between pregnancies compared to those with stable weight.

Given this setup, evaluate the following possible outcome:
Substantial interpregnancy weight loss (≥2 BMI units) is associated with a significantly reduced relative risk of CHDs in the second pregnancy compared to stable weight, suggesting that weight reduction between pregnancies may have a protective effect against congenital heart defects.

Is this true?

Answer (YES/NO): NO